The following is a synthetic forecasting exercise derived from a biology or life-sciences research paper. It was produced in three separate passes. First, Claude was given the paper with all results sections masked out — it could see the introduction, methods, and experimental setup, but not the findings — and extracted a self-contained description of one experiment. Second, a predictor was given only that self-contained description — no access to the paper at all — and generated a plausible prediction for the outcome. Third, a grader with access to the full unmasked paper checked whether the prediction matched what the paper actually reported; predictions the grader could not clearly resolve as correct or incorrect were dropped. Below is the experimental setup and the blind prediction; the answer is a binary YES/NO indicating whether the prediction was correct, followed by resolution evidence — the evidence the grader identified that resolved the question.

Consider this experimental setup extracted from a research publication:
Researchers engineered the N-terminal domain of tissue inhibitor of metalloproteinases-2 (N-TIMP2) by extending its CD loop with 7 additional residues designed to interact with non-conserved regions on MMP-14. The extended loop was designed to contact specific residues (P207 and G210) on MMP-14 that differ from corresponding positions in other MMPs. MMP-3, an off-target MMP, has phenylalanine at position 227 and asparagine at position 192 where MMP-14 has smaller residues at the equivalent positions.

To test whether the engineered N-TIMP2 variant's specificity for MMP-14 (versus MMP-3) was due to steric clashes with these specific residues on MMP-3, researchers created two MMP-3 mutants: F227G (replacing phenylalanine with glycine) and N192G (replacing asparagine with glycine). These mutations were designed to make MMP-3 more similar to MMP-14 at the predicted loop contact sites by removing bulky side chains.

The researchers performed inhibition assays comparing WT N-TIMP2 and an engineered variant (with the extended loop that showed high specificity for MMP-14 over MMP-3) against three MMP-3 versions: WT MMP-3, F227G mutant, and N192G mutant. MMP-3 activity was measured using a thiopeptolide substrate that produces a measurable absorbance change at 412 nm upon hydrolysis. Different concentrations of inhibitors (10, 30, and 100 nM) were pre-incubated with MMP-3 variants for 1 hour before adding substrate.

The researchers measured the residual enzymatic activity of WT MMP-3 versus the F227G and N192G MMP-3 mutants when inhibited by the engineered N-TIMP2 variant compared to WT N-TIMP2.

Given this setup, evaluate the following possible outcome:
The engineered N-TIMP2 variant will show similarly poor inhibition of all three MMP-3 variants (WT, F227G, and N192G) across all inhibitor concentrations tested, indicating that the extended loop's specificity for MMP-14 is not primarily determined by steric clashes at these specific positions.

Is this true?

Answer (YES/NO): NO